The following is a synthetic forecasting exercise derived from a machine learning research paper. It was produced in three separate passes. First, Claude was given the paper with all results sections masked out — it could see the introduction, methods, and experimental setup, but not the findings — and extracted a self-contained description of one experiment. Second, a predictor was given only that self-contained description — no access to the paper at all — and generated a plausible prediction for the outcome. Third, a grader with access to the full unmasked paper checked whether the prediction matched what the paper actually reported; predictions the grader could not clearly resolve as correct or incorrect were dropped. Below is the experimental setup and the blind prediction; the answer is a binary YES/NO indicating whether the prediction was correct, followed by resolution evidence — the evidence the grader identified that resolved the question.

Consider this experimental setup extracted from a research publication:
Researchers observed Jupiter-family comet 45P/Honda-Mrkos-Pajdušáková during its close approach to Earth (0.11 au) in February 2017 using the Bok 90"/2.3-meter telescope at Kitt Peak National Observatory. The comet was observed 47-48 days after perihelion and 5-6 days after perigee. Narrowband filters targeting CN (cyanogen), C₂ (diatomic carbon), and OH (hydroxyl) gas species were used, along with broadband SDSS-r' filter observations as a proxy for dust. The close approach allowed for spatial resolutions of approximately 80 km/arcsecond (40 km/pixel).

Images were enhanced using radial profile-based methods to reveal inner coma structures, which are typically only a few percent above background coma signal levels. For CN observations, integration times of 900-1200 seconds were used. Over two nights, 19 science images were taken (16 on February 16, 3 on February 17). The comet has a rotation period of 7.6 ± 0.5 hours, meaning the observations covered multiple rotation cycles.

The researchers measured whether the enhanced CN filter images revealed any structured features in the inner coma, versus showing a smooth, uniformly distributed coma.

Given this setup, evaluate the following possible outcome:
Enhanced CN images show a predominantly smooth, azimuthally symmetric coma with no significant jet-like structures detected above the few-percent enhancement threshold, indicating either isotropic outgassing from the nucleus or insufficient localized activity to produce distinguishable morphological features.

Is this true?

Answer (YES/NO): NO